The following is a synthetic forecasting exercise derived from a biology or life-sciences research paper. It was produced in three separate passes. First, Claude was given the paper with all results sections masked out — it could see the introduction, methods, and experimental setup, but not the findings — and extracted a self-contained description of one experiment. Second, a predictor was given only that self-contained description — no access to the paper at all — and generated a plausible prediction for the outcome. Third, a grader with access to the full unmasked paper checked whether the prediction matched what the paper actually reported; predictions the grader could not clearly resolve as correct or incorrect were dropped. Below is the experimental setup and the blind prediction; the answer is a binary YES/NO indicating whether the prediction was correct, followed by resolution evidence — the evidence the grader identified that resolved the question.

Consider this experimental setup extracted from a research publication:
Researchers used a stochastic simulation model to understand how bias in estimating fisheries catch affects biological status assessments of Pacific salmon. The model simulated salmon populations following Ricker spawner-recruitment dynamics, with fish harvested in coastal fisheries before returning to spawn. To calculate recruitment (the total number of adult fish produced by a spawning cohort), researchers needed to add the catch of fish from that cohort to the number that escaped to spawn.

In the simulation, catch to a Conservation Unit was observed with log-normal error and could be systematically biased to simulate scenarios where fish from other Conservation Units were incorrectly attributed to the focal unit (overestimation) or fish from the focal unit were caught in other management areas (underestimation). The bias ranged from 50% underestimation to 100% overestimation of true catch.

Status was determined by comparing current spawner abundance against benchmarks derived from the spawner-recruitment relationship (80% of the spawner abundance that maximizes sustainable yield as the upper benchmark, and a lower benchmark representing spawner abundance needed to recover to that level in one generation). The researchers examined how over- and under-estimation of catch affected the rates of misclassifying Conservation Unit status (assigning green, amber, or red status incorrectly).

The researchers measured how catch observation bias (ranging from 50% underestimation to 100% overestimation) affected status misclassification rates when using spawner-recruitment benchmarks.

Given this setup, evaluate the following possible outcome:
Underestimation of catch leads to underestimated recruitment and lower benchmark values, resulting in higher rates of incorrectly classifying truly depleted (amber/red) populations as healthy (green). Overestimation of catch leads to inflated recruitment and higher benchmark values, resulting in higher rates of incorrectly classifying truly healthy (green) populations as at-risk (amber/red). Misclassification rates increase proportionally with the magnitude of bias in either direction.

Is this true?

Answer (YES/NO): NO